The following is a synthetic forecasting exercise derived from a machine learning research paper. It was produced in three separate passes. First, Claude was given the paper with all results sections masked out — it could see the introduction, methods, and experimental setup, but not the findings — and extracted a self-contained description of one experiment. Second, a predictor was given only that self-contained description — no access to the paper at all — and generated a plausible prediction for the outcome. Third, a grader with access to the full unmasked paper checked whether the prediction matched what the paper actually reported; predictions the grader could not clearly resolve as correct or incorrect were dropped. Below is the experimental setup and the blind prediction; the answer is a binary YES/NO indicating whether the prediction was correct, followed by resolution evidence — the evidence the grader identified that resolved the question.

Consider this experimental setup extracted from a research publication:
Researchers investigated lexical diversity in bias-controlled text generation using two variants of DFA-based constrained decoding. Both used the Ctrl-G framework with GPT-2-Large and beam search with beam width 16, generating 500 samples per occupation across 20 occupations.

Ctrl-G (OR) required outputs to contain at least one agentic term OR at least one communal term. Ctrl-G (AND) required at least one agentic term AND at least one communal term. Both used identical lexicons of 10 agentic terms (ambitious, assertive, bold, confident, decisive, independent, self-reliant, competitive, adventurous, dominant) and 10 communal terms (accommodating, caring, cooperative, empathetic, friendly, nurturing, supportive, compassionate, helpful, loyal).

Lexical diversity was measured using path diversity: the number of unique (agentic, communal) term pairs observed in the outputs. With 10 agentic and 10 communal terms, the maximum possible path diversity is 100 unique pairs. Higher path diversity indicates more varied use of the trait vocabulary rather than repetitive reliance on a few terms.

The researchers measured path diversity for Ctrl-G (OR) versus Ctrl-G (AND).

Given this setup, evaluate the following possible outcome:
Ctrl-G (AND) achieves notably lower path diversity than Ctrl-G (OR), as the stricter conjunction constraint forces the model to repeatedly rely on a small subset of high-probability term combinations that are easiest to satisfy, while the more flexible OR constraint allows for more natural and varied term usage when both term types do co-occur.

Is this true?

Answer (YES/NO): NO